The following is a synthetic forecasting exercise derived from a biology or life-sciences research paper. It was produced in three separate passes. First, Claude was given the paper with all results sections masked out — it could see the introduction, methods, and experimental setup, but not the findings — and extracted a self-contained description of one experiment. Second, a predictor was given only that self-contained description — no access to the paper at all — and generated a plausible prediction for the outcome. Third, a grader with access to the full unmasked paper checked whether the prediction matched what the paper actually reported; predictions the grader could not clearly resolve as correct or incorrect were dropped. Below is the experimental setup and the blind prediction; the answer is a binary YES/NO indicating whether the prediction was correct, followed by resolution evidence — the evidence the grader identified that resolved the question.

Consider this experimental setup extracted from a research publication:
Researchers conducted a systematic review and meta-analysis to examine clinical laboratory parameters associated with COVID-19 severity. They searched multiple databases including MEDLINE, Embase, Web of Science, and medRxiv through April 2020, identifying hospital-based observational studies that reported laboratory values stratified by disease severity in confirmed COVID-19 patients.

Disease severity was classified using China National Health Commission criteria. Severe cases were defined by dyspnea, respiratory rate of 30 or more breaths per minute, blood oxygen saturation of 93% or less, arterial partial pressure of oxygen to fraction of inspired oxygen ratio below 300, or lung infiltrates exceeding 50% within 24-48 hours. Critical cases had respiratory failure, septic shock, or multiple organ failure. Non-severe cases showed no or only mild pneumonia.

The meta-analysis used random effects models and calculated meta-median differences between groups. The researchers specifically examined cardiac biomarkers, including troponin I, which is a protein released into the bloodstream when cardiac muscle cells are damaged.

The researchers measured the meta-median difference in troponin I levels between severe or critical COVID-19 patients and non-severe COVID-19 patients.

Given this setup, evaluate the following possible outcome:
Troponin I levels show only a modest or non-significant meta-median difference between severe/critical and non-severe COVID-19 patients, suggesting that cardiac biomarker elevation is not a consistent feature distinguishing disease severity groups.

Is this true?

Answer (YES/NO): NO